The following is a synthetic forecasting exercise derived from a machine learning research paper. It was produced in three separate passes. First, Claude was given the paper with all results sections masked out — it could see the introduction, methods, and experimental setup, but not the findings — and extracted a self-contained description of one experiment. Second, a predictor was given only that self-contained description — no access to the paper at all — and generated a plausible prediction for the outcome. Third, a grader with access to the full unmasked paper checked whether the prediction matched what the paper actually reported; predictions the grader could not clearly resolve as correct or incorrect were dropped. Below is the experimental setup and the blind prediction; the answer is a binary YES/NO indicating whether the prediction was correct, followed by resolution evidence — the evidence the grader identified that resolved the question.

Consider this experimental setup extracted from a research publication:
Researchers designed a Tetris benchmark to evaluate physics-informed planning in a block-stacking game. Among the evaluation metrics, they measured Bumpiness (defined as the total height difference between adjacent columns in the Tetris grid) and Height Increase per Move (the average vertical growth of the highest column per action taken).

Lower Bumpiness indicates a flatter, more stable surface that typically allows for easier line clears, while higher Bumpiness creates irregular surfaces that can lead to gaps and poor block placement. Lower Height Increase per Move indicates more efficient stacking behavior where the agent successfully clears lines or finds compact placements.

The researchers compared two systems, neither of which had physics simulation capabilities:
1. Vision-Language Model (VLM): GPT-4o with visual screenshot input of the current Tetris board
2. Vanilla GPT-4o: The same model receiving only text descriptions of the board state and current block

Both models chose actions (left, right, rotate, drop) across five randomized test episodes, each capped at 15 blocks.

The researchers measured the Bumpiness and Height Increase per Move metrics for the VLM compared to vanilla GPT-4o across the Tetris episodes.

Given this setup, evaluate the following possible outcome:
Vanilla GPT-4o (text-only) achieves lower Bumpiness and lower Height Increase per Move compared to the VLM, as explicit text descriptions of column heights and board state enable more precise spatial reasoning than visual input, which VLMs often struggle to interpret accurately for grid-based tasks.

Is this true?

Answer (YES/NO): NO